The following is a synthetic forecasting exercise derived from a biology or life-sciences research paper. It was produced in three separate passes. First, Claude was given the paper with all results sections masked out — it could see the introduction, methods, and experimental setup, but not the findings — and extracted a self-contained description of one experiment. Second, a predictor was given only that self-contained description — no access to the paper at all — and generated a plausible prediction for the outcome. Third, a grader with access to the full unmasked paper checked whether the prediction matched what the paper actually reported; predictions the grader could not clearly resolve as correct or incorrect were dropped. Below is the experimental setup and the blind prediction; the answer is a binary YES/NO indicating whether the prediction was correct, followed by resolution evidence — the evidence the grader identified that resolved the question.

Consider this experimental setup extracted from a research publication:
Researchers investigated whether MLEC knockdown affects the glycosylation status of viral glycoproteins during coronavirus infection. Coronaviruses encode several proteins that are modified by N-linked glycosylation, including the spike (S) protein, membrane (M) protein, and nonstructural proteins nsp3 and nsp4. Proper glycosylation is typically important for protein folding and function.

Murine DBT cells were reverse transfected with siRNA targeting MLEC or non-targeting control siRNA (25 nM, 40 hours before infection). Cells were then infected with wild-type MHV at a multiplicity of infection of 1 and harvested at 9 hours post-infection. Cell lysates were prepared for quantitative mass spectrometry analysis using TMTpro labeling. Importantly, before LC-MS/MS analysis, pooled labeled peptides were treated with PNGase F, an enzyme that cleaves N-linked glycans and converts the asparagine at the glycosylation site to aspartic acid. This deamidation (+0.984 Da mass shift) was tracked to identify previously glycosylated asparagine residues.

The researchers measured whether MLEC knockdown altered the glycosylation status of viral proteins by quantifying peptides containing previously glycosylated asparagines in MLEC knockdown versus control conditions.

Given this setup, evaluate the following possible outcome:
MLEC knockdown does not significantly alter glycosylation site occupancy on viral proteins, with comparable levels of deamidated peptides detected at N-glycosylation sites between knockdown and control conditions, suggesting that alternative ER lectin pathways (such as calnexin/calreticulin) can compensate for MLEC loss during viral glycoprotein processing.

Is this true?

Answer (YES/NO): NO